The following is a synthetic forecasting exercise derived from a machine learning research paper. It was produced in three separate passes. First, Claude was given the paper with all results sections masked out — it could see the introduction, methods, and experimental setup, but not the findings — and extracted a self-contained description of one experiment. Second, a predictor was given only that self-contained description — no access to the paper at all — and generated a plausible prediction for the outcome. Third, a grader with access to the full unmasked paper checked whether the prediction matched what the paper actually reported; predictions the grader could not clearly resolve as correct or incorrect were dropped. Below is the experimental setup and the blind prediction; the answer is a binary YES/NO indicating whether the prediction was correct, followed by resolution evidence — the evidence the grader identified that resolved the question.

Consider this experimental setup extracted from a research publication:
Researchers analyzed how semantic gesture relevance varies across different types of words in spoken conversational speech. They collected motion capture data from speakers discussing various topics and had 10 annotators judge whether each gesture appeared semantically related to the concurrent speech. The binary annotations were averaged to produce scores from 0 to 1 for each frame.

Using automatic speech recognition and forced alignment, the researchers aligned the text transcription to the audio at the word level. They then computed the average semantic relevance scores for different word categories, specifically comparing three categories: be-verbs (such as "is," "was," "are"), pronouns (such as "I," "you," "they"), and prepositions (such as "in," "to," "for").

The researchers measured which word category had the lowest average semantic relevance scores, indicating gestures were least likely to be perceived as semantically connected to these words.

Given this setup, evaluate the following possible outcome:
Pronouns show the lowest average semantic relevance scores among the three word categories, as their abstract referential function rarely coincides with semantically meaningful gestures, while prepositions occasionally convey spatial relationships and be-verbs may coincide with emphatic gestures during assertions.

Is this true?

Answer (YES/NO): NO